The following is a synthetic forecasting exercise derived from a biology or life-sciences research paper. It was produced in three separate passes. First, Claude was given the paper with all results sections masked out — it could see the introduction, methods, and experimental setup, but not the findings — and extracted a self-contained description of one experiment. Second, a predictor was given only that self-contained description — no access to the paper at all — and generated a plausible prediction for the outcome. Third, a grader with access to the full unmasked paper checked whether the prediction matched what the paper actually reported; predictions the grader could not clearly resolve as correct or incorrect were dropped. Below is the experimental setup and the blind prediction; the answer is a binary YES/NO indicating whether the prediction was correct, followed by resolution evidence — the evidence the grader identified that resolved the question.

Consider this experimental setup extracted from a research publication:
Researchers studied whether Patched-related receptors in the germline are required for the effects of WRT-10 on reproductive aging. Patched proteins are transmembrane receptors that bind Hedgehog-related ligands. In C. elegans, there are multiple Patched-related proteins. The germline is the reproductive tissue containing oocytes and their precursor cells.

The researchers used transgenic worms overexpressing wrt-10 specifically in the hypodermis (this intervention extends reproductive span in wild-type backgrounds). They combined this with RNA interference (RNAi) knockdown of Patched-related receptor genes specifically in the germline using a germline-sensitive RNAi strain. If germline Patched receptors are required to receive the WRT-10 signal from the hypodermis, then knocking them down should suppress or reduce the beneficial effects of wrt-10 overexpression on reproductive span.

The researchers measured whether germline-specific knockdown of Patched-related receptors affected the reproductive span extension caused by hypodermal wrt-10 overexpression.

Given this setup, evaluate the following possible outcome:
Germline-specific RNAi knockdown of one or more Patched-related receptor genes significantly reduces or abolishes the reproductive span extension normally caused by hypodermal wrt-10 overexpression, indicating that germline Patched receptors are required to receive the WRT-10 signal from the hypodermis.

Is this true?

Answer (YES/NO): YES